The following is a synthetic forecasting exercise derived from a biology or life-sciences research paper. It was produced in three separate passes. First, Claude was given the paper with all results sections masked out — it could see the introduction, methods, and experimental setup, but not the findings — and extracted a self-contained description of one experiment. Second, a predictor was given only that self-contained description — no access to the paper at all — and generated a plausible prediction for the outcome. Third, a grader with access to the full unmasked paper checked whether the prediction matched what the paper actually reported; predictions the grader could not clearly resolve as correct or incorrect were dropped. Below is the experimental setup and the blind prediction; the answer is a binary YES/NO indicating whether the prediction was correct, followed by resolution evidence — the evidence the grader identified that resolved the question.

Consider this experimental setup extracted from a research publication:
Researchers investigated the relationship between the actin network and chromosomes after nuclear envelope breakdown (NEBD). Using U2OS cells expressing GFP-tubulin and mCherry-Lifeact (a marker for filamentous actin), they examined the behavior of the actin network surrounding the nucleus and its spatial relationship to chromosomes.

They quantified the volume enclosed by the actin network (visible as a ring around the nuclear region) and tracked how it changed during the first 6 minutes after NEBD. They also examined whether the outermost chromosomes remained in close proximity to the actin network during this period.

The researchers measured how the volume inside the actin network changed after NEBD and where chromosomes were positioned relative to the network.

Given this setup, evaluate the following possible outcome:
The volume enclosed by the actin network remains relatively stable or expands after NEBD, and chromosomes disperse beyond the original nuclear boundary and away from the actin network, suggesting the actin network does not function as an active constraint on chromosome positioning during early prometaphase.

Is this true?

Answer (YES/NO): NO